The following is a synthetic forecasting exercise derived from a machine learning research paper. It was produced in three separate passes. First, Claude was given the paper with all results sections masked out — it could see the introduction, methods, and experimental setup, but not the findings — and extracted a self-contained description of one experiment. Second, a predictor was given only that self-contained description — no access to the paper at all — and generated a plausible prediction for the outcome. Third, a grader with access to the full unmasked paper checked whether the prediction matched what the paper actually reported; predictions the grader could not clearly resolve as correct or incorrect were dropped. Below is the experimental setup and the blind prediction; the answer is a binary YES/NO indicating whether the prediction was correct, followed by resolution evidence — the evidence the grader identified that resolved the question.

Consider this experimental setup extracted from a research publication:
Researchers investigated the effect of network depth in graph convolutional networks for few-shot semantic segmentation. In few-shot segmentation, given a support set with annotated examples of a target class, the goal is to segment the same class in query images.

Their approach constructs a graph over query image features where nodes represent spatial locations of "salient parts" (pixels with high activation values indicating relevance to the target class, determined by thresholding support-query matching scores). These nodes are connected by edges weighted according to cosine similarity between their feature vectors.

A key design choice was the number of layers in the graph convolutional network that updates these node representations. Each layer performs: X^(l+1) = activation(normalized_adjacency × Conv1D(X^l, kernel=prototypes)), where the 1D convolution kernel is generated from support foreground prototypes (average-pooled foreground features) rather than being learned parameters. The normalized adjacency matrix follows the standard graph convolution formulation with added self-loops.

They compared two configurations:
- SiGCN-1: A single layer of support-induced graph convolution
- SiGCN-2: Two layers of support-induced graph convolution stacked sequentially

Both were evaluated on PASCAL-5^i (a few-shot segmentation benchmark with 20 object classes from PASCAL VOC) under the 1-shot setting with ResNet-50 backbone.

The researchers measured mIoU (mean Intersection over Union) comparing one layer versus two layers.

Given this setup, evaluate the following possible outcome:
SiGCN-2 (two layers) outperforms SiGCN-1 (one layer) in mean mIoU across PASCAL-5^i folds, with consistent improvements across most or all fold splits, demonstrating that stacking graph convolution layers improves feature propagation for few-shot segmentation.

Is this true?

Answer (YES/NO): YES